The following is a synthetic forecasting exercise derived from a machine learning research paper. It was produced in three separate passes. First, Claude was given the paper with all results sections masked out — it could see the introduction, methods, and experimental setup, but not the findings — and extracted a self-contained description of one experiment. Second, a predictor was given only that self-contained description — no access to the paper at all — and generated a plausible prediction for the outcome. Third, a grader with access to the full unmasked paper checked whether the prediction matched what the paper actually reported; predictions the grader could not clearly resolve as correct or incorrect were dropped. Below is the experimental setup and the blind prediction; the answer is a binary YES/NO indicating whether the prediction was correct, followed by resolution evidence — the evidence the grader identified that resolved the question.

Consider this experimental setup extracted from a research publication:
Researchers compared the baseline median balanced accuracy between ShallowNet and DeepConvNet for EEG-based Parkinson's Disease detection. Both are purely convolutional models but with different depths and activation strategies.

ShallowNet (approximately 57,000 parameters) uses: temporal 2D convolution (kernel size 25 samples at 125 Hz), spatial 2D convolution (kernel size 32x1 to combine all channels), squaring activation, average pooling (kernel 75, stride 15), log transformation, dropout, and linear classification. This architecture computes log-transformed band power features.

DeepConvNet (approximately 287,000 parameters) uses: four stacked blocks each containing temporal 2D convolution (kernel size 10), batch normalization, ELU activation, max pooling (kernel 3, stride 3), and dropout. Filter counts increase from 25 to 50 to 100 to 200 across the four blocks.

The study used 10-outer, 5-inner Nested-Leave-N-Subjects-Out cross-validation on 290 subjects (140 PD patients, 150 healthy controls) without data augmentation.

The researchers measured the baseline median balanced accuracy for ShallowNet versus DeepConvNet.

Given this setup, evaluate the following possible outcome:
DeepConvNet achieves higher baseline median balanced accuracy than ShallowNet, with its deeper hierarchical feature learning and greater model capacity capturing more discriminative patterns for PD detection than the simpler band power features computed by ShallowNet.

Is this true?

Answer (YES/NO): NO